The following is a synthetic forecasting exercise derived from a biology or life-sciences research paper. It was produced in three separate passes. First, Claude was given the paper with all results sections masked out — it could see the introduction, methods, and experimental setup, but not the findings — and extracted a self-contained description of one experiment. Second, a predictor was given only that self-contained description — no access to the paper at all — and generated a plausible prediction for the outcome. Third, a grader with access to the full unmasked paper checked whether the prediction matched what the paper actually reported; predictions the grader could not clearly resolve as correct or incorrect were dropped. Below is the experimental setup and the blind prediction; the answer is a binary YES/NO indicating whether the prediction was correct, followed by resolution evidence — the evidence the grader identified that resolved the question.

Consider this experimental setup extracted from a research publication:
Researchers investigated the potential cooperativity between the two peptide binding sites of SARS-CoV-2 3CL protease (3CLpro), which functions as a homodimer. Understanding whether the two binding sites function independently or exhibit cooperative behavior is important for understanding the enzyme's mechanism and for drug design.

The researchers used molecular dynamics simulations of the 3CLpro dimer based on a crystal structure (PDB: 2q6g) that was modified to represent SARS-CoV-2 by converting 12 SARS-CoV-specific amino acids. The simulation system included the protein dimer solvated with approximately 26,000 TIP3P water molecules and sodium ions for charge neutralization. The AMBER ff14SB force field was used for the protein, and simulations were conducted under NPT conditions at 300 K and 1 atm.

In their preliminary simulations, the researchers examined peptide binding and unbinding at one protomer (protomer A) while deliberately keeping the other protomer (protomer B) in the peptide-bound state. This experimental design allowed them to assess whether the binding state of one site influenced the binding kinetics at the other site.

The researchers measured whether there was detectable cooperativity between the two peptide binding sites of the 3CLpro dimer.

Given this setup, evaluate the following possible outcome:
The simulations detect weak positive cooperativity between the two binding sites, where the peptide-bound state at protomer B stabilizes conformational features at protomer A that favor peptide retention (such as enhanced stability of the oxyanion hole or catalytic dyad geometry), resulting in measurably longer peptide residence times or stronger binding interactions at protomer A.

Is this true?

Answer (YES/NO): NO